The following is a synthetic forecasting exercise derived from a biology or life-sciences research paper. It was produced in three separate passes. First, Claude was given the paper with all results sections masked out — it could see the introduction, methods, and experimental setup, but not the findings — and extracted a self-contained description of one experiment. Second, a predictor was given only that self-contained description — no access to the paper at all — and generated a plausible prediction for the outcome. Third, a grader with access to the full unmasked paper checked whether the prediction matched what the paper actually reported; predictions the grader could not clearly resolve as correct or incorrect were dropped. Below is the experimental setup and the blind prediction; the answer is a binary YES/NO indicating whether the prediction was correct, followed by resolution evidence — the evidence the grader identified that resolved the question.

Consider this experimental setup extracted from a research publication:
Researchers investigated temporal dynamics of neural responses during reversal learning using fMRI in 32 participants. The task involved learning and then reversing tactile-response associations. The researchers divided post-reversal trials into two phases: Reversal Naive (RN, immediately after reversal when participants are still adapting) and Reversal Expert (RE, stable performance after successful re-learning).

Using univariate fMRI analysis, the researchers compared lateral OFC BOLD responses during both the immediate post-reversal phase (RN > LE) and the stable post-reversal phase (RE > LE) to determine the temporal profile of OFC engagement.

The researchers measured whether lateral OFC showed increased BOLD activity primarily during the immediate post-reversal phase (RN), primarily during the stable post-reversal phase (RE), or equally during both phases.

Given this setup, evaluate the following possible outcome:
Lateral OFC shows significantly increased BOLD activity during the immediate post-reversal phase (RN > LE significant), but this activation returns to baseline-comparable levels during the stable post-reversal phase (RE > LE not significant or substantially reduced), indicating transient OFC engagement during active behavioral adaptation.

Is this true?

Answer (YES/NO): YES